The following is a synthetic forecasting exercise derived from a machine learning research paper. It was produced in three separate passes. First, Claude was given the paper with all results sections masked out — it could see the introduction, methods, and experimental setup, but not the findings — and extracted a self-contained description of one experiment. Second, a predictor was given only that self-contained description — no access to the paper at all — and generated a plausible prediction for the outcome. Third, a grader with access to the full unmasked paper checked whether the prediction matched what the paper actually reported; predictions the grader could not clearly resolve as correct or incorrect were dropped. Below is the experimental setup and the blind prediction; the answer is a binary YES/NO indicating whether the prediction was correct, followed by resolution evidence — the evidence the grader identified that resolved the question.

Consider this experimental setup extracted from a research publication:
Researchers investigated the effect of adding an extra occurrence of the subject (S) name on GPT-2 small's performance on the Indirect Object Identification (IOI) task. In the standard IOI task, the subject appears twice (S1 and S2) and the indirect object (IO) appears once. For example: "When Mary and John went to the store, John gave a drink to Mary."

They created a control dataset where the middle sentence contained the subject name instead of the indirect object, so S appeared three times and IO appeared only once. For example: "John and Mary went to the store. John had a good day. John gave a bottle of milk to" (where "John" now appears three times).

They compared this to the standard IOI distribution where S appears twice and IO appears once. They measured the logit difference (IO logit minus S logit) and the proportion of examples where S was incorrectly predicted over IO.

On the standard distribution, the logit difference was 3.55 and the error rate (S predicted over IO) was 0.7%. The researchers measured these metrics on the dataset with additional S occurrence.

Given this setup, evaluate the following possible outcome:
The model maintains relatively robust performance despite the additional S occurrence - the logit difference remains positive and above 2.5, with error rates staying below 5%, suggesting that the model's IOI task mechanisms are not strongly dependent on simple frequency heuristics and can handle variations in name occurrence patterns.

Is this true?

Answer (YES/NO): YES